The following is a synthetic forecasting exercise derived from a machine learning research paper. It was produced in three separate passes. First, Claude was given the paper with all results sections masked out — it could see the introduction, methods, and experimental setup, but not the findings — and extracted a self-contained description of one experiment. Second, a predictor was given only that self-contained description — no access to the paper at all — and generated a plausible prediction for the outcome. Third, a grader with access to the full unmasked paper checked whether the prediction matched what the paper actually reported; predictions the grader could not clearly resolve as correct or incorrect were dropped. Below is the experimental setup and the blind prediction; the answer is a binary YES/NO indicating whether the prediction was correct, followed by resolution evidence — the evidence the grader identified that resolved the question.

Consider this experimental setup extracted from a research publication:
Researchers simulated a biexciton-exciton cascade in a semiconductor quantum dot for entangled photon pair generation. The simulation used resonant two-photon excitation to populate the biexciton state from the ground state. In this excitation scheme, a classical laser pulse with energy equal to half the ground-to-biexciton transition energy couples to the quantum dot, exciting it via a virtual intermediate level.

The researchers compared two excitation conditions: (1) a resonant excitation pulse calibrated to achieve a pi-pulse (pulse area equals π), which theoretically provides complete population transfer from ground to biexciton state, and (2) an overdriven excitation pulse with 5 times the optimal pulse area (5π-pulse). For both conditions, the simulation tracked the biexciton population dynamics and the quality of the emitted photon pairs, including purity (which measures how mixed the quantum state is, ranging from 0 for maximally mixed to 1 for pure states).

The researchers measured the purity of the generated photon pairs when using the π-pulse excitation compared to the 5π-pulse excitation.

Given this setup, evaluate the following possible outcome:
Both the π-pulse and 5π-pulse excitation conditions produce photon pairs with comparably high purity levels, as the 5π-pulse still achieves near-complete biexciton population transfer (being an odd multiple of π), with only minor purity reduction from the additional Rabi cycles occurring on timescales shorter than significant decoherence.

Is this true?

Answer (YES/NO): NO